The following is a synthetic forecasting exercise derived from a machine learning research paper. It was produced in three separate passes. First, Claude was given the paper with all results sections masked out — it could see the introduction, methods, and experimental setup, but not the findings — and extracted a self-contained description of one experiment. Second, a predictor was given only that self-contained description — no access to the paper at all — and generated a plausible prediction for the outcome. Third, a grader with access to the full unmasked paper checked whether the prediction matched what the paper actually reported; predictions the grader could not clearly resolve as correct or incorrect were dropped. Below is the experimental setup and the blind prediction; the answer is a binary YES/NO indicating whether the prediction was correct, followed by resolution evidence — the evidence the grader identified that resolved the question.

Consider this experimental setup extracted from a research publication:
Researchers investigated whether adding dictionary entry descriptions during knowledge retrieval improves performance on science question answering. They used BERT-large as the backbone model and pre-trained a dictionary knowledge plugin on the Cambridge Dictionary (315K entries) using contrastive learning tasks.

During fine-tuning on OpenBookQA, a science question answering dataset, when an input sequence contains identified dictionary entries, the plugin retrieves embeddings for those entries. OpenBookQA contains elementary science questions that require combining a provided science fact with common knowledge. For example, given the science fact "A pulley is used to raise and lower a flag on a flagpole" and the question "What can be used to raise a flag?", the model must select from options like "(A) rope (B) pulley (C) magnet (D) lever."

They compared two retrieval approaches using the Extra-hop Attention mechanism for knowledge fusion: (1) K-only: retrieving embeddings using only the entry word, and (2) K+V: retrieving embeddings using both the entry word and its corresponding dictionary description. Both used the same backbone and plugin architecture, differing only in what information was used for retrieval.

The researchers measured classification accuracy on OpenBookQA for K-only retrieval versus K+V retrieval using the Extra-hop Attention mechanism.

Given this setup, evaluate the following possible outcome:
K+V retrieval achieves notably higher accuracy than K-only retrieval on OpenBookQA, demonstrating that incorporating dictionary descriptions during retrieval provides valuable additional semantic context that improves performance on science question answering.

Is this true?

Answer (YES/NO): NO